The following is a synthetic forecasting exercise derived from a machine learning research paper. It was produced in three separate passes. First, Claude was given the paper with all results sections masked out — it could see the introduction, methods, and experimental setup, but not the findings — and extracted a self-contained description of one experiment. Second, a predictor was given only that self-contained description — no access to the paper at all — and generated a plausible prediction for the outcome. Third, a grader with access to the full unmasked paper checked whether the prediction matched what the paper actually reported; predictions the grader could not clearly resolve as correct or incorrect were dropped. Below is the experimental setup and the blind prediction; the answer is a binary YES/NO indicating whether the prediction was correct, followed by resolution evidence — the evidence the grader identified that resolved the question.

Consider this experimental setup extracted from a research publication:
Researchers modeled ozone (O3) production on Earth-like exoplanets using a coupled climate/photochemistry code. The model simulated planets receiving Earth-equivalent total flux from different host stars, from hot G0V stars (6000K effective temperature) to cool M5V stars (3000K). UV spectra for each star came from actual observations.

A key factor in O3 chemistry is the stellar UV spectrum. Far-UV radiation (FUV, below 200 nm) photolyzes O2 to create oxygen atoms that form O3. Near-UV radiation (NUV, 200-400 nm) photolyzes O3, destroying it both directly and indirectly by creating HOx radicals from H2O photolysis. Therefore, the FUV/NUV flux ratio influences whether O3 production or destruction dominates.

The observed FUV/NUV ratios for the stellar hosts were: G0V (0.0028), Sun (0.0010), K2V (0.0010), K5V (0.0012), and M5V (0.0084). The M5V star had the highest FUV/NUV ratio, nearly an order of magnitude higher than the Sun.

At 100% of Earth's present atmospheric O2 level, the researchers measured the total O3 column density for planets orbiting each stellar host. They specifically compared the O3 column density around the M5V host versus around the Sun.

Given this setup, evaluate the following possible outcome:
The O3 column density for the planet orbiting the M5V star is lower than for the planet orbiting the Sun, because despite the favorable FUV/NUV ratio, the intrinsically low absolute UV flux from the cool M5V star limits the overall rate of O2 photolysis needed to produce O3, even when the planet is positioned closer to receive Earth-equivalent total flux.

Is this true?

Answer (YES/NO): YES